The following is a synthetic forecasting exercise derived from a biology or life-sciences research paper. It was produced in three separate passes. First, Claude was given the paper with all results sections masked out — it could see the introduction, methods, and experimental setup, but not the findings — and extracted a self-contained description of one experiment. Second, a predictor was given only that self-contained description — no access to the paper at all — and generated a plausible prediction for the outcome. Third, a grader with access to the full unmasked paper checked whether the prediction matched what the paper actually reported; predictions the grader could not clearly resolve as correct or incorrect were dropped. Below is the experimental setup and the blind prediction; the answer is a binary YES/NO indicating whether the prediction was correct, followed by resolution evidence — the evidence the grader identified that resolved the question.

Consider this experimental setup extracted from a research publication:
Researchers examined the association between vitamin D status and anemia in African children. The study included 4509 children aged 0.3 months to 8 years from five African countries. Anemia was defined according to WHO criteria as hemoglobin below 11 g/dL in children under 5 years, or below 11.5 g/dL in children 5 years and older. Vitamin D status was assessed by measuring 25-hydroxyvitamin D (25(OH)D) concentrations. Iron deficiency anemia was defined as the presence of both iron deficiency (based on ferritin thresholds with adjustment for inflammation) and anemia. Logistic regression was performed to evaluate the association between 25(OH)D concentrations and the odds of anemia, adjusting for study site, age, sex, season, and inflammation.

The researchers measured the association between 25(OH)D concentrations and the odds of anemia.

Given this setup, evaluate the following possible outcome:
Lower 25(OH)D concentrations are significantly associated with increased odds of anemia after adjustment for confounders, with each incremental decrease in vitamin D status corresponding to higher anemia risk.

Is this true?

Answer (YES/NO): NO